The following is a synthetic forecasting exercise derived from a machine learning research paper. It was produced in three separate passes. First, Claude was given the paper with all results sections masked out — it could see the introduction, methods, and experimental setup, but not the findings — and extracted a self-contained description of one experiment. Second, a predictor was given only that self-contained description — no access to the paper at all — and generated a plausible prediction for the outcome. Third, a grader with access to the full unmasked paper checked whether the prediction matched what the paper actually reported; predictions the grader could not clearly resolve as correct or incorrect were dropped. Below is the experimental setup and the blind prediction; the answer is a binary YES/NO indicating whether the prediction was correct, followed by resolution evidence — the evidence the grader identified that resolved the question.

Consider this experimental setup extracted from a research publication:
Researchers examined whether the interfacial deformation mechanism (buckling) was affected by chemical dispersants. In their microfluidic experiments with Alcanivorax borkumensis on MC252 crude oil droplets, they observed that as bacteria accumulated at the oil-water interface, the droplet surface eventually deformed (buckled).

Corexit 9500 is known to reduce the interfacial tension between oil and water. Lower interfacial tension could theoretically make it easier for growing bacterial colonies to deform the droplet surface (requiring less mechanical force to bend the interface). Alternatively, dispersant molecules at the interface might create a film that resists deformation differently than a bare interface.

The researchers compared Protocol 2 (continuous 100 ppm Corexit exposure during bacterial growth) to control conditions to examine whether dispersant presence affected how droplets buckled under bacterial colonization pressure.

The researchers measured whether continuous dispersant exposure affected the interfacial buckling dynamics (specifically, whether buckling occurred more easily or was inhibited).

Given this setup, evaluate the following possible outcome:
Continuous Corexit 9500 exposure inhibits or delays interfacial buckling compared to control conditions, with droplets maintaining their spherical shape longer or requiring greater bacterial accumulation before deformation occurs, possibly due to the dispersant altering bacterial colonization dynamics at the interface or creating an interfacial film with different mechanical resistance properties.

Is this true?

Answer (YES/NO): YES